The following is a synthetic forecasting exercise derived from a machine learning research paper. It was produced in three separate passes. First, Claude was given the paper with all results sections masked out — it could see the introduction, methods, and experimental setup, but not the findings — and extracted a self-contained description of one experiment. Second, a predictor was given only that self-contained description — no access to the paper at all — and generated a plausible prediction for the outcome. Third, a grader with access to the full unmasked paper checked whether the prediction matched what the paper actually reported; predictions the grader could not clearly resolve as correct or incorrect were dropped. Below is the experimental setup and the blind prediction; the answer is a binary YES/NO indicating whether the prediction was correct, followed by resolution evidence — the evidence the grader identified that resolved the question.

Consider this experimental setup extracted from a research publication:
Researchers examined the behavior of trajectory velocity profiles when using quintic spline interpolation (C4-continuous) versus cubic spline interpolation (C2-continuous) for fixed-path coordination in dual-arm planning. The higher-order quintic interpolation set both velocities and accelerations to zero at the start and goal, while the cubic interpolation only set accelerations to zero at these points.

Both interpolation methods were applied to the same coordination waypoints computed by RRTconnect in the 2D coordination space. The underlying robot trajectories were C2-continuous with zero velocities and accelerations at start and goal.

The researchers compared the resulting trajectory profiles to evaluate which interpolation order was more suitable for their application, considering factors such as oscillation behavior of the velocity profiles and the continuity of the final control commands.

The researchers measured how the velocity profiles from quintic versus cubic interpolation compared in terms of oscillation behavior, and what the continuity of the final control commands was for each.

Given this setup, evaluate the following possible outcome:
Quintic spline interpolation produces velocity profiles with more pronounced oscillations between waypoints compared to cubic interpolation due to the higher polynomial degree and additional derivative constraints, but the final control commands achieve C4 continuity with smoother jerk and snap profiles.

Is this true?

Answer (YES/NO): NO